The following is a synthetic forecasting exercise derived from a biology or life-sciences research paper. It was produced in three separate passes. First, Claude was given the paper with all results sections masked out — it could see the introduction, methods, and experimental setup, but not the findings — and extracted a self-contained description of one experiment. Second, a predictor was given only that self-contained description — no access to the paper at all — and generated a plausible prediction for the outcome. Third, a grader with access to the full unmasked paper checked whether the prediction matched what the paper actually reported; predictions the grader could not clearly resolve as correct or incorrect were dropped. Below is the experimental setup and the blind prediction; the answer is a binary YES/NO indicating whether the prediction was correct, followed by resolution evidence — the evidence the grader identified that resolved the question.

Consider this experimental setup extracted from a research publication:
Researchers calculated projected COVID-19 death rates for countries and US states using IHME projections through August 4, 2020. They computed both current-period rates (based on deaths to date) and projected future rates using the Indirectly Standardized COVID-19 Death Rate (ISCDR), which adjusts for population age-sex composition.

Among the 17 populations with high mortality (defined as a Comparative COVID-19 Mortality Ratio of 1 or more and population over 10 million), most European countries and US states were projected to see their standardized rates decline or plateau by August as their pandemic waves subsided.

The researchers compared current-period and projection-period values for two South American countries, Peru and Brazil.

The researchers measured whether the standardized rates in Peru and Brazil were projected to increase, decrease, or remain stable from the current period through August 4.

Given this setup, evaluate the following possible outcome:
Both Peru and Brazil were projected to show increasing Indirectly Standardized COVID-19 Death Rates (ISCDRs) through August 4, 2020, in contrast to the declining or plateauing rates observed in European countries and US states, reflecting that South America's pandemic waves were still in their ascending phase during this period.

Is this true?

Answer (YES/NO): YES